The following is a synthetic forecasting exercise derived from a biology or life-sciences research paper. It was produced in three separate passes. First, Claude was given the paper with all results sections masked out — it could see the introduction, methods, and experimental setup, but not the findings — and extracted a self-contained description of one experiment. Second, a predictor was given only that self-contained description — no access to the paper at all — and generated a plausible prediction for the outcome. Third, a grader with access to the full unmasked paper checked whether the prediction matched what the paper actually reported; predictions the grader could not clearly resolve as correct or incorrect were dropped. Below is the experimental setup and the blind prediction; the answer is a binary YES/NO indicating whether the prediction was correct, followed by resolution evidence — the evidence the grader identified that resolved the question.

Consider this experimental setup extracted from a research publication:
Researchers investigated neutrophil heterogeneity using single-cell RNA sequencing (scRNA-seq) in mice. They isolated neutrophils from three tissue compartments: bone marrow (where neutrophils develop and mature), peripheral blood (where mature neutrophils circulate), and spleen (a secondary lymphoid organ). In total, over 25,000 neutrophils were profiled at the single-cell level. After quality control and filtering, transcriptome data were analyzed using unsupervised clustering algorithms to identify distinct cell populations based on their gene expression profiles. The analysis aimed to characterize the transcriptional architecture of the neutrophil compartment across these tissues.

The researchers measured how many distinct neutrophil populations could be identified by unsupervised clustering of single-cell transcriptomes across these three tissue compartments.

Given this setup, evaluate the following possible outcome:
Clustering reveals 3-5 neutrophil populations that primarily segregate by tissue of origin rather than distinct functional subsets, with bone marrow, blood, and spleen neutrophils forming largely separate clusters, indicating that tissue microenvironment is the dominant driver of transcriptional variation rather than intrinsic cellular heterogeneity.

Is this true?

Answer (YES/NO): NO